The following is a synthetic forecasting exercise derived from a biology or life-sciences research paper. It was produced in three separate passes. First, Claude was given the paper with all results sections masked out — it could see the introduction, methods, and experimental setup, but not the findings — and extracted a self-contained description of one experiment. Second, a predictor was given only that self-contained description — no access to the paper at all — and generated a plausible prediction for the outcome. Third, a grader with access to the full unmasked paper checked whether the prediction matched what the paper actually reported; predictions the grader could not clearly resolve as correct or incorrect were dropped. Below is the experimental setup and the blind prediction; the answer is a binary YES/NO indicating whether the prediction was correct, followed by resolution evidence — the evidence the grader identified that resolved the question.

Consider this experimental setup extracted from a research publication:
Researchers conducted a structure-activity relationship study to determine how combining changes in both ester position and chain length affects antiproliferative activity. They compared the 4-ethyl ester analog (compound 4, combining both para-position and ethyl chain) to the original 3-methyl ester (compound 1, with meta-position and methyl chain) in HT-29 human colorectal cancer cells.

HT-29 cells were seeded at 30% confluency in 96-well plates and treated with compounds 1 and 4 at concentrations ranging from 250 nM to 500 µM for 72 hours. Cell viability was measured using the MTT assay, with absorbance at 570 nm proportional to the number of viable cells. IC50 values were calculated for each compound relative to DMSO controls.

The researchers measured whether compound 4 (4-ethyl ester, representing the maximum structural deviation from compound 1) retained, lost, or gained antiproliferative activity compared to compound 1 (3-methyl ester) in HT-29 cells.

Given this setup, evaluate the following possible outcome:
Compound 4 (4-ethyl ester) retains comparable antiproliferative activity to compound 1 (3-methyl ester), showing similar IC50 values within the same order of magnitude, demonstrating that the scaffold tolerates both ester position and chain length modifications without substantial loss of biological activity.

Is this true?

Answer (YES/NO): NO